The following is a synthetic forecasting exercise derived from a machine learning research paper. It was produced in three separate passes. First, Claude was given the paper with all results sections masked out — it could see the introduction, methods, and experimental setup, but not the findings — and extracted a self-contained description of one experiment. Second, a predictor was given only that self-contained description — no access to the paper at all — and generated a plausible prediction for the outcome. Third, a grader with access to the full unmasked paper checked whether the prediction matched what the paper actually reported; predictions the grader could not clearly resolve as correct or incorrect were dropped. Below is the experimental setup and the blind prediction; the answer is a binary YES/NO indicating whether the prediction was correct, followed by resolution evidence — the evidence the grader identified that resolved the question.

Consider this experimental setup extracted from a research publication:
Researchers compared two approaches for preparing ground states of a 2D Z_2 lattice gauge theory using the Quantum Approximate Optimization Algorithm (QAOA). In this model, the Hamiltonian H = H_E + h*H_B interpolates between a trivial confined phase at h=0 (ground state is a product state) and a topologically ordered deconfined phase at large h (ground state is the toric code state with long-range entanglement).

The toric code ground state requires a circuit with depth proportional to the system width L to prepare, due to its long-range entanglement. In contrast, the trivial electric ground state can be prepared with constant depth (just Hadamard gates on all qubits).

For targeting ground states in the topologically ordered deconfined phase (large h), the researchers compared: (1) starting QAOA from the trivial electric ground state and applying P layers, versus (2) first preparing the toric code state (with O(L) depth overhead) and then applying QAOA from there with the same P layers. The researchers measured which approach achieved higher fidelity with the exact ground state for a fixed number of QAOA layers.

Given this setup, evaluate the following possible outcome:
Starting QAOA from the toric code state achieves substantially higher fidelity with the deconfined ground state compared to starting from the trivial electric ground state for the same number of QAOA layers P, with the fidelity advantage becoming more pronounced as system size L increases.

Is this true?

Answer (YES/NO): NO